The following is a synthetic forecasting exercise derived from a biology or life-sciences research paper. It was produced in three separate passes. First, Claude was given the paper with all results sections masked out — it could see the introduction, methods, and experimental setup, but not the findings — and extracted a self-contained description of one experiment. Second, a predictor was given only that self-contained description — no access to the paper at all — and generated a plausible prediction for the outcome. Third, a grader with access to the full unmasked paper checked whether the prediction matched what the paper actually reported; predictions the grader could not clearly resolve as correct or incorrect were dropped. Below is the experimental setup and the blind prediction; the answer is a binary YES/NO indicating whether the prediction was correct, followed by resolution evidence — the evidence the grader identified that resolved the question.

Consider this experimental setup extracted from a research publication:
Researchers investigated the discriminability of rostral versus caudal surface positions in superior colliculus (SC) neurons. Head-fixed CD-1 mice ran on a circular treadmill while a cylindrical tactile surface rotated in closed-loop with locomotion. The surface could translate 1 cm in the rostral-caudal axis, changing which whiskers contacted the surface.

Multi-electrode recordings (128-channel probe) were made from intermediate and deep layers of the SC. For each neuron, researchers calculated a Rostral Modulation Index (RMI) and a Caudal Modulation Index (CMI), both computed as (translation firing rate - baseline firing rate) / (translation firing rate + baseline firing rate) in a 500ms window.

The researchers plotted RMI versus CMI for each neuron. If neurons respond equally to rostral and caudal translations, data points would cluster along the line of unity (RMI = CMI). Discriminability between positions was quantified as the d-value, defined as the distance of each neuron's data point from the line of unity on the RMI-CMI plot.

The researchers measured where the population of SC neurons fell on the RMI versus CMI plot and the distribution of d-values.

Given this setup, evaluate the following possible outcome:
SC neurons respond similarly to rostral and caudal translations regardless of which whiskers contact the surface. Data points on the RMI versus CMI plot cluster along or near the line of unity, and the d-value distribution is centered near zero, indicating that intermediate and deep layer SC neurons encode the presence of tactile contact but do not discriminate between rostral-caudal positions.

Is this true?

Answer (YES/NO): NO